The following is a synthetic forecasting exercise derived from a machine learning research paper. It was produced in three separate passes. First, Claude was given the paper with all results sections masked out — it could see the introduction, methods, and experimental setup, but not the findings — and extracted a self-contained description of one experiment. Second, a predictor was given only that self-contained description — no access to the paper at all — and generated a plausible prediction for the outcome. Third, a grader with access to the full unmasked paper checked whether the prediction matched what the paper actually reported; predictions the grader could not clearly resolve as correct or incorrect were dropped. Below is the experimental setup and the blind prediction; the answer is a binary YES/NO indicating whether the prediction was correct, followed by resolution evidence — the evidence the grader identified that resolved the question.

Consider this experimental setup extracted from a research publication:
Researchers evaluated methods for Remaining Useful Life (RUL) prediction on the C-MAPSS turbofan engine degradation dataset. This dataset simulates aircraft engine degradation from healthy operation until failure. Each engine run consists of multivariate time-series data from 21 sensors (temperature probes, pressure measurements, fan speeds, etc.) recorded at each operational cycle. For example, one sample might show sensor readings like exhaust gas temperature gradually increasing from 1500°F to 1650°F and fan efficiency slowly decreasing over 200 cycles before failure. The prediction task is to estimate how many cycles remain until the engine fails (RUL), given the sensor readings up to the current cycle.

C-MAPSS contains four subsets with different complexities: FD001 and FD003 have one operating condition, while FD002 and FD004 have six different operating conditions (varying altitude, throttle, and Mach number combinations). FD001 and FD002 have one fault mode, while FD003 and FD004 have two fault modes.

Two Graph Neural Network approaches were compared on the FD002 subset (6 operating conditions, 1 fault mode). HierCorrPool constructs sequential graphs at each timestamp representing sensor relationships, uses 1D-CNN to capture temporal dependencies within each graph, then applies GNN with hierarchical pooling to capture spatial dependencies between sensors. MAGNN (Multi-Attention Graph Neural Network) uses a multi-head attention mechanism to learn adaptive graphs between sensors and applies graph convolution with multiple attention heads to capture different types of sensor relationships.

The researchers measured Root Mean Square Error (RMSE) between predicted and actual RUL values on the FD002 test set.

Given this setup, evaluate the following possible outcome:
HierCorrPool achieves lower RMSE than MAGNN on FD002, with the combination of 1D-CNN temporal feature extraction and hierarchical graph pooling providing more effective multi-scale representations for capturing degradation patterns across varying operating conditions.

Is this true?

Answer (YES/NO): NO